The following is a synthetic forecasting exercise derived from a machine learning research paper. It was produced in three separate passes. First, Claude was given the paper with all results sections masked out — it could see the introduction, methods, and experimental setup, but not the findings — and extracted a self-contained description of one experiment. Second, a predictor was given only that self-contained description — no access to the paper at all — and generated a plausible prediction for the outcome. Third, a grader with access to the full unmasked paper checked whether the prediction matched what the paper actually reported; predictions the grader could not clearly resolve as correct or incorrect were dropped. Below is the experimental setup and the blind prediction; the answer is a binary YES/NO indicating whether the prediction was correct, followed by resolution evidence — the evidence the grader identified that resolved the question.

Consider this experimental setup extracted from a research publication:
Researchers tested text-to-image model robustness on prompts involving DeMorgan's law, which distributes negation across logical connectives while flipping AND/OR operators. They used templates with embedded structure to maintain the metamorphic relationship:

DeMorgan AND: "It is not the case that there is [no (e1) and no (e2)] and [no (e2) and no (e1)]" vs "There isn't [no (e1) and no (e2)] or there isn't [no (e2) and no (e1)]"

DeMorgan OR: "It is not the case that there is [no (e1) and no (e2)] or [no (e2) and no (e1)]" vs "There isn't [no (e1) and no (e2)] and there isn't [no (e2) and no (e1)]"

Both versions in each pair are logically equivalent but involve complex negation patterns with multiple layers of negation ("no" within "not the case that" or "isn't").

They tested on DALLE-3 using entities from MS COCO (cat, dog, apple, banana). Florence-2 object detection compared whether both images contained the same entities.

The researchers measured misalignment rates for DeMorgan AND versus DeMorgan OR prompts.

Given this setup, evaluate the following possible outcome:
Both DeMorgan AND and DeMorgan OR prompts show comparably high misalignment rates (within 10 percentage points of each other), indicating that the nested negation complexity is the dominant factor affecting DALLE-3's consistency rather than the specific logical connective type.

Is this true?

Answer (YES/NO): NO